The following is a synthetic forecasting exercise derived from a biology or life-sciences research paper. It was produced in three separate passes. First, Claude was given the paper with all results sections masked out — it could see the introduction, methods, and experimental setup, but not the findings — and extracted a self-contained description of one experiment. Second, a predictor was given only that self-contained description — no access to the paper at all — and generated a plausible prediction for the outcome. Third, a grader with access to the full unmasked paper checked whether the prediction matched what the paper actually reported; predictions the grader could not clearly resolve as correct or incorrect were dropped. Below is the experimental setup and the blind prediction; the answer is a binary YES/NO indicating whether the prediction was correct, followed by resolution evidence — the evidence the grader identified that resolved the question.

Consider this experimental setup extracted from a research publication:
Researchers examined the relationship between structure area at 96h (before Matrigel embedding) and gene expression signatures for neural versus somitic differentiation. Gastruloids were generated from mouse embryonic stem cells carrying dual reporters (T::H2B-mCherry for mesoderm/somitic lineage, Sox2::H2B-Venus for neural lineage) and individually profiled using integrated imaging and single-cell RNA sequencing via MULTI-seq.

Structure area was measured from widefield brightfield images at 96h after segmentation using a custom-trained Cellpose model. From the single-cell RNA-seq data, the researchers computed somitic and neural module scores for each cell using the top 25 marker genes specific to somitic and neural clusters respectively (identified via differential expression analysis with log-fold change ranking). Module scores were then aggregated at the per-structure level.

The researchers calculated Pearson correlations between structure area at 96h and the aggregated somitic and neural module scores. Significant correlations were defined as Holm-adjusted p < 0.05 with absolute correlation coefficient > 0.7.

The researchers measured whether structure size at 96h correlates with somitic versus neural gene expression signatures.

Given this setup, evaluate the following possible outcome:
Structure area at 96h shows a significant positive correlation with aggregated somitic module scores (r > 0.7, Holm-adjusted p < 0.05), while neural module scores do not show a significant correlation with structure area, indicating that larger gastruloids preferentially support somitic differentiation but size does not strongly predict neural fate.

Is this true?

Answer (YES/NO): NO